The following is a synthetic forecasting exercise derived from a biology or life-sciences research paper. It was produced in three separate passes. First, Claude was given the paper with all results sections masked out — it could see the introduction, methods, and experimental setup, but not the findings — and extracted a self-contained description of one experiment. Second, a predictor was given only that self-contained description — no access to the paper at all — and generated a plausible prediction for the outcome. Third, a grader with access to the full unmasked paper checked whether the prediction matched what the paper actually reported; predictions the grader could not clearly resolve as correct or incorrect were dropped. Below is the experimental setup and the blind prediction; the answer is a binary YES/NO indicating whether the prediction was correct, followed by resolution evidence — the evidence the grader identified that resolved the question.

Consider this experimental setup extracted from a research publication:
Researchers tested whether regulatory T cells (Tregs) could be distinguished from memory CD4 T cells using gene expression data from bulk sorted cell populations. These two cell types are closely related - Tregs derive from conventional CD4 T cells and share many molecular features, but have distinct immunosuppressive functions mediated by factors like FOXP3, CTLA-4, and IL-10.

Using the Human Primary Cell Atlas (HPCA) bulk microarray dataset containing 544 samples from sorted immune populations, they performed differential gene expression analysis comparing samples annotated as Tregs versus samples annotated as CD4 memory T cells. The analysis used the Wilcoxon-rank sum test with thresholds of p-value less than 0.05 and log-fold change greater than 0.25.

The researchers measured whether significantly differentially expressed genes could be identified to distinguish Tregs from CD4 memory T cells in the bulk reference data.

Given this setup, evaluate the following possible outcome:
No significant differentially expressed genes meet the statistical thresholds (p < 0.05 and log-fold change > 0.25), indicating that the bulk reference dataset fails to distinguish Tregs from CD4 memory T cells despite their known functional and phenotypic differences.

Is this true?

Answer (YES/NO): YES